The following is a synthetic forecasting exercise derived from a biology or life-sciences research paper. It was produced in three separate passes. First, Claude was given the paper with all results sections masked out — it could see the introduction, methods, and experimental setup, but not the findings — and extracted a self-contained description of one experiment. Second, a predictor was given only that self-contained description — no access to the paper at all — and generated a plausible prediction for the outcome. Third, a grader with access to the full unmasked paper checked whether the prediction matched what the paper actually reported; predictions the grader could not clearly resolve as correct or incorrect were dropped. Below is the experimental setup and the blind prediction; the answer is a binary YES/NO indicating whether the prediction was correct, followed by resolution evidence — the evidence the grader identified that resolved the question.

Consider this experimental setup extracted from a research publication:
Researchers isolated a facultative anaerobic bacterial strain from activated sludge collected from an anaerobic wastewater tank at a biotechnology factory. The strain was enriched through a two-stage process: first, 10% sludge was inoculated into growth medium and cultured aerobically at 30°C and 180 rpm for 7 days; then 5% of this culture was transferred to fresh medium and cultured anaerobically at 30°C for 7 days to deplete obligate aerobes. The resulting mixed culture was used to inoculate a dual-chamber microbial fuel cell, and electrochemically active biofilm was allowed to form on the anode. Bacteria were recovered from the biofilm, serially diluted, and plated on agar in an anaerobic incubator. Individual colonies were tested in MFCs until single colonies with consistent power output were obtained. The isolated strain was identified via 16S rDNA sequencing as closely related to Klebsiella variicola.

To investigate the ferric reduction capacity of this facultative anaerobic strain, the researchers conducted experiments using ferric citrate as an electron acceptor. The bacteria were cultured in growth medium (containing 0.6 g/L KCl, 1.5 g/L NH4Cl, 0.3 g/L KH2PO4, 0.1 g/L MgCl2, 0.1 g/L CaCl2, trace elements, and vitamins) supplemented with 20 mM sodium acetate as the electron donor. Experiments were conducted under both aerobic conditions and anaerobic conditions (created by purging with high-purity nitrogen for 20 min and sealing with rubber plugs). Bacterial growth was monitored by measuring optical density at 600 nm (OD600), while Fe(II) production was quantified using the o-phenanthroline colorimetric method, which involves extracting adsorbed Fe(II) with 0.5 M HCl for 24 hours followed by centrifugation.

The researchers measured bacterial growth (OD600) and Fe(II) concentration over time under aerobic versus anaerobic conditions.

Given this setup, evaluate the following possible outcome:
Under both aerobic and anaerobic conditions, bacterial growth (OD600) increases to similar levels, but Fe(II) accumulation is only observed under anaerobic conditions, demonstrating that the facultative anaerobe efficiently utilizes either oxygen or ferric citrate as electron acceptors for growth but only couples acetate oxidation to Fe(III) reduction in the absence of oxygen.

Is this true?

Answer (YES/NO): NO